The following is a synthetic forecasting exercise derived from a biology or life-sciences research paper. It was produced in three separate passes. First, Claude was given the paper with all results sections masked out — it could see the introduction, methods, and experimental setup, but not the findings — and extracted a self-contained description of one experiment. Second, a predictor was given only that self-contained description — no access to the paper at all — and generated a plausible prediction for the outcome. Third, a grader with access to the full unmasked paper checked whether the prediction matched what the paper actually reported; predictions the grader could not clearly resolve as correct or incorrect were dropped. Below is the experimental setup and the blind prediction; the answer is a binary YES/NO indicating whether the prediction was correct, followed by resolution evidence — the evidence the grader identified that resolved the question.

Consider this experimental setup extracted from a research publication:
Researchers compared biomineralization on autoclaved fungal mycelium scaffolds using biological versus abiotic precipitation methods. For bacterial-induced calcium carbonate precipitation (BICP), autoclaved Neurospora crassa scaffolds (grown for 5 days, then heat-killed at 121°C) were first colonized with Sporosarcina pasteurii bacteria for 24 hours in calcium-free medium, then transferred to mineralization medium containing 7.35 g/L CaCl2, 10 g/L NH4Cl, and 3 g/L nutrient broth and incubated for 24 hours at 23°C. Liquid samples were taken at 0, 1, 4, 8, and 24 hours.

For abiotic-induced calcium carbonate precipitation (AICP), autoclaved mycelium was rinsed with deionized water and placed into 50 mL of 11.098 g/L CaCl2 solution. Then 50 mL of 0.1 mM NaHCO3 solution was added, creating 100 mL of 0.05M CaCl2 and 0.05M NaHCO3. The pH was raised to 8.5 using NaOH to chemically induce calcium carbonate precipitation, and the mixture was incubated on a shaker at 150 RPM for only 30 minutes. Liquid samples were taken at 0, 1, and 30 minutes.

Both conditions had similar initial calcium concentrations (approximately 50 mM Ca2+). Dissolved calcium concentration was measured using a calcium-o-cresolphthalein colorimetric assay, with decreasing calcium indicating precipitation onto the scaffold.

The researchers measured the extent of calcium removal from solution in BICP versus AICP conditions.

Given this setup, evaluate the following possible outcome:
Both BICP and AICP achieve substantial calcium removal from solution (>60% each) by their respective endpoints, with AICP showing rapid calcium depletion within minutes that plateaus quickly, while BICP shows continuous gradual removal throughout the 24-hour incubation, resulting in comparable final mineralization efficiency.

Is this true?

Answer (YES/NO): NO